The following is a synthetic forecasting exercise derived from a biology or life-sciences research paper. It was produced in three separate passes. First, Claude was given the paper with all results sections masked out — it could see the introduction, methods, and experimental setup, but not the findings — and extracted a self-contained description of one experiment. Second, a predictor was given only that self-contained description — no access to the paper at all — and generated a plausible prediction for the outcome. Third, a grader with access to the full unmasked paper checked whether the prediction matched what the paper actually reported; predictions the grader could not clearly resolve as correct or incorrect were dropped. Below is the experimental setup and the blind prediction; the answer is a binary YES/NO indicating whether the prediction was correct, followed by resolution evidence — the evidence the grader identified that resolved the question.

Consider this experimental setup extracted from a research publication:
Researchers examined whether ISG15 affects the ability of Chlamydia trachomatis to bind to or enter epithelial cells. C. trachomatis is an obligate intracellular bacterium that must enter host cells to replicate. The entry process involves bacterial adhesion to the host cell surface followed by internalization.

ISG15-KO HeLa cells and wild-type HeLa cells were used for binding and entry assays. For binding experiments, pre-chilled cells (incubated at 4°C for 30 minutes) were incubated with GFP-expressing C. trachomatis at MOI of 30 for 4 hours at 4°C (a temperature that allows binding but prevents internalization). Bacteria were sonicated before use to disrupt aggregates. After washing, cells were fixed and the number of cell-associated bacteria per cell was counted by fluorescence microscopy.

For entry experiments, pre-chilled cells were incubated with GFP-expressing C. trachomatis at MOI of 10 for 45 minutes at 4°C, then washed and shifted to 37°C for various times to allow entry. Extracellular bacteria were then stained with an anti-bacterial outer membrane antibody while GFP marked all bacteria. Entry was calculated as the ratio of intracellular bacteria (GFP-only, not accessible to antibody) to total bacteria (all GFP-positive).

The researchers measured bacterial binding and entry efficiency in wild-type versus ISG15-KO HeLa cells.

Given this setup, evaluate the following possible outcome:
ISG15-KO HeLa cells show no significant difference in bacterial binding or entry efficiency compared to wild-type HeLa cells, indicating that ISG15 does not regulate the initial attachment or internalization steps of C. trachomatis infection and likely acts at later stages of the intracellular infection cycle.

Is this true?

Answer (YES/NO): YES